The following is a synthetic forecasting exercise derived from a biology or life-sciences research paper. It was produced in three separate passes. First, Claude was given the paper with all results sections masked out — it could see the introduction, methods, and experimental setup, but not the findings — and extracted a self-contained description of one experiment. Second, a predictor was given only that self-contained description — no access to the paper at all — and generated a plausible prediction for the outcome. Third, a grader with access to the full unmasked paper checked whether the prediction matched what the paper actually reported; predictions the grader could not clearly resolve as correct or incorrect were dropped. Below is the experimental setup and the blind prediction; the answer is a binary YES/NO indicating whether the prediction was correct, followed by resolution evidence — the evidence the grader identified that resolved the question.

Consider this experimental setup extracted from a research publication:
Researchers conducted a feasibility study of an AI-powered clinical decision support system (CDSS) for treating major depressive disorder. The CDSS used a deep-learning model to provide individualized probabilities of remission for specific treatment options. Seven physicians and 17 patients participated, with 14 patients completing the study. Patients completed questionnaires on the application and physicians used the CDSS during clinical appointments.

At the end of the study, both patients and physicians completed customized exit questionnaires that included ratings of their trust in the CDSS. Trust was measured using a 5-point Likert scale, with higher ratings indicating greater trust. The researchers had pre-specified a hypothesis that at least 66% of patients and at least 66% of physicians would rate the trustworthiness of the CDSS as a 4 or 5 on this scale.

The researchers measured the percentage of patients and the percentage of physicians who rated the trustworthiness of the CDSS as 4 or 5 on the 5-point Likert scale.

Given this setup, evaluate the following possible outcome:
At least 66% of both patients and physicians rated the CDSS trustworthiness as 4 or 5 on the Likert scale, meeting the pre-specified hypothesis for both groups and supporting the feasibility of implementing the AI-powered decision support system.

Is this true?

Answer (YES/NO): NO